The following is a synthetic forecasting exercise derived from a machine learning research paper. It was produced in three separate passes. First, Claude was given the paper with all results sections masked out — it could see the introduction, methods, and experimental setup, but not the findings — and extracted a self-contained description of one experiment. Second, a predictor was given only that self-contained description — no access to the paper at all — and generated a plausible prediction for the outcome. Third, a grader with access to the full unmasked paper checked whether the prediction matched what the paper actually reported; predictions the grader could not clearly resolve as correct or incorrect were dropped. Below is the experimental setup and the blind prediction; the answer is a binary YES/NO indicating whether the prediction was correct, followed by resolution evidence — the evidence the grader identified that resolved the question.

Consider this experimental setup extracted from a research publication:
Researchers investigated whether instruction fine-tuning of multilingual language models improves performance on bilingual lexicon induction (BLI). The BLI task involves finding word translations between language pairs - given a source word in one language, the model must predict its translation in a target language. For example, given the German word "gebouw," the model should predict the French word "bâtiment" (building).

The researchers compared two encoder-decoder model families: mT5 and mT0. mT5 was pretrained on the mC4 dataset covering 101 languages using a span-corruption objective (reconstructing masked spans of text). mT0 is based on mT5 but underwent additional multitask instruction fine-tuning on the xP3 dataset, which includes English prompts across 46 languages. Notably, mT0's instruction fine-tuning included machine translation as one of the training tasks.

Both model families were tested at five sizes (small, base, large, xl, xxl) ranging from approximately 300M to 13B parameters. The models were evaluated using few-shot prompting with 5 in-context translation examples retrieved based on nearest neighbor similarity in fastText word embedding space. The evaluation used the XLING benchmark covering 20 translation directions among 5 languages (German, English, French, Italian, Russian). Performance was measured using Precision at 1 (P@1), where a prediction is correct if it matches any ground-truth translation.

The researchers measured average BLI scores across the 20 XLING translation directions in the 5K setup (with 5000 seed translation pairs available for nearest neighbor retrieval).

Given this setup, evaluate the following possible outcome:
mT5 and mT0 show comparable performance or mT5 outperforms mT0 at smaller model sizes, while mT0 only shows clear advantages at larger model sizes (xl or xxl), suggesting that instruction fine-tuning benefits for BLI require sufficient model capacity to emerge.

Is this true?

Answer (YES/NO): NO